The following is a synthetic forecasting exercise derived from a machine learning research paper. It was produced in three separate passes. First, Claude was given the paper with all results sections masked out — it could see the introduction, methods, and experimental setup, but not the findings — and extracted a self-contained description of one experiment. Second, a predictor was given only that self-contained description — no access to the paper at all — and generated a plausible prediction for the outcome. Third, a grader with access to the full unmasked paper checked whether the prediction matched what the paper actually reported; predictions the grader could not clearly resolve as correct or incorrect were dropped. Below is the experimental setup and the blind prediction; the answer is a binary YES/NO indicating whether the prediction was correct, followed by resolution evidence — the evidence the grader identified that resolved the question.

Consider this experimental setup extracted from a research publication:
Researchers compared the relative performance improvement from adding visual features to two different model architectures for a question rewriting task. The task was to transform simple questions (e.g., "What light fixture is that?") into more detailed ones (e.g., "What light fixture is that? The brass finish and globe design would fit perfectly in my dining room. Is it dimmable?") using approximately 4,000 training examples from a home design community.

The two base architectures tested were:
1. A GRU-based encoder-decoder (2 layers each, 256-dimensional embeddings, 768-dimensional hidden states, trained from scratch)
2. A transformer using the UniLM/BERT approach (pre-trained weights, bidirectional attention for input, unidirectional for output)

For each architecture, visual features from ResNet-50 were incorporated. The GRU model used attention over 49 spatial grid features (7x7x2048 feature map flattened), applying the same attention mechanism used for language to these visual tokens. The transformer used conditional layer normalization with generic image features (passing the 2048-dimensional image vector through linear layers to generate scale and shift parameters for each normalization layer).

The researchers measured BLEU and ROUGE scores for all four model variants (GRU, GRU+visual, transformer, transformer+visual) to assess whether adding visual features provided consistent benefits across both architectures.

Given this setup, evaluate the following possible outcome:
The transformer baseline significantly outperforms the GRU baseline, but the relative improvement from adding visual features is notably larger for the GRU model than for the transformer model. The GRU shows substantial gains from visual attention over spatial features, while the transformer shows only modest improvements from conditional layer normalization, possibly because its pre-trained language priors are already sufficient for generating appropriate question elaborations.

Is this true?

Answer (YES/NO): NO